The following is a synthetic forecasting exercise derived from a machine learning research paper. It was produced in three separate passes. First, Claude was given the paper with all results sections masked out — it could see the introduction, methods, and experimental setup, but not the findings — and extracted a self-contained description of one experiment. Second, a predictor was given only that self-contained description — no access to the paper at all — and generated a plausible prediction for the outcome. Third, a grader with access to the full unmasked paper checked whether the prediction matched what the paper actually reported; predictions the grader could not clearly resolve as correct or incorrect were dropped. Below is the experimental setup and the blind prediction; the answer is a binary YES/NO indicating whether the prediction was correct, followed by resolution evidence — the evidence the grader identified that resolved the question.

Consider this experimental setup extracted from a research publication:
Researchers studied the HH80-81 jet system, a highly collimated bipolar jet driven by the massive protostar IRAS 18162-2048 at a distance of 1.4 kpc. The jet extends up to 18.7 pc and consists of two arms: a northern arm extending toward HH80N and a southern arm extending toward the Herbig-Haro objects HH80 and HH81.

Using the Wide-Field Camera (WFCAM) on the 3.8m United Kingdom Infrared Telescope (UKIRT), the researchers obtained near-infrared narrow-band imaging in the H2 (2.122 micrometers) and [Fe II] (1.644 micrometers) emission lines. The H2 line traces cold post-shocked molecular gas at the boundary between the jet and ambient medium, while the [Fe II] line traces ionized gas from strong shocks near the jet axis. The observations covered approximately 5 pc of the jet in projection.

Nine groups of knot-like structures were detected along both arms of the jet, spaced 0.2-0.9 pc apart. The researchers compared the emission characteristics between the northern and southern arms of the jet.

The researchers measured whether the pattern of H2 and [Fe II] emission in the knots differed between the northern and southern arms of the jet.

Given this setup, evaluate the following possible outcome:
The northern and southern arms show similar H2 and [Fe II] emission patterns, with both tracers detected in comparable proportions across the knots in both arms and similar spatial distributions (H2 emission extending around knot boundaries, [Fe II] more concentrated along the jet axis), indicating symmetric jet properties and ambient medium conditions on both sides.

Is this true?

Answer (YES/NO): NO